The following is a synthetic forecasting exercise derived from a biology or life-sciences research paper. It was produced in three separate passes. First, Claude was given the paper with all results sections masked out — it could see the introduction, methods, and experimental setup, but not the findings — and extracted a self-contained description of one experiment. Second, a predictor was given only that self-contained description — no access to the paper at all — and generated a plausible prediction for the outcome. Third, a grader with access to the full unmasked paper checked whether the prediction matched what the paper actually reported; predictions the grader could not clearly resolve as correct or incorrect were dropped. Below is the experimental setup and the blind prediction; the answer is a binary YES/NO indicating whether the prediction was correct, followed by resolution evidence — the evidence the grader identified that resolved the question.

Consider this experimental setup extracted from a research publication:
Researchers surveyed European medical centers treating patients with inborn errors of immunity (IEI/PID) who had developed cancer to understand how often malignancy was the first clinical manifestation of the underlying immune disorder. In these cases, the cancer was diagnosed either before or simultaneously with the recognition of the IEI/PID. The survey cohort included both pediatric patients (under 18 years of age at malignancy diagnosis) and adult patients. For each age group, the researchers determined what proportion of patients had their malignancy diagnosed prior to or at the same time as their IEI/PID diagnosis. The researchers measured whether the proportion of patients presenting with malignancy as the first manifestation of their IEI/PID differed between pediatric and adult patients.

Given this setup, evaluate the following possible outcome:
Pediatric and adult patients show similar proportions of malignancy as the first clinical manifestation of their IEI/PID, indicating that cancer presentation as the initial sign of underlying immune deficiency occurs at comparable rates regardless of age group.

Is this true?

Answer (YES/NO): NO